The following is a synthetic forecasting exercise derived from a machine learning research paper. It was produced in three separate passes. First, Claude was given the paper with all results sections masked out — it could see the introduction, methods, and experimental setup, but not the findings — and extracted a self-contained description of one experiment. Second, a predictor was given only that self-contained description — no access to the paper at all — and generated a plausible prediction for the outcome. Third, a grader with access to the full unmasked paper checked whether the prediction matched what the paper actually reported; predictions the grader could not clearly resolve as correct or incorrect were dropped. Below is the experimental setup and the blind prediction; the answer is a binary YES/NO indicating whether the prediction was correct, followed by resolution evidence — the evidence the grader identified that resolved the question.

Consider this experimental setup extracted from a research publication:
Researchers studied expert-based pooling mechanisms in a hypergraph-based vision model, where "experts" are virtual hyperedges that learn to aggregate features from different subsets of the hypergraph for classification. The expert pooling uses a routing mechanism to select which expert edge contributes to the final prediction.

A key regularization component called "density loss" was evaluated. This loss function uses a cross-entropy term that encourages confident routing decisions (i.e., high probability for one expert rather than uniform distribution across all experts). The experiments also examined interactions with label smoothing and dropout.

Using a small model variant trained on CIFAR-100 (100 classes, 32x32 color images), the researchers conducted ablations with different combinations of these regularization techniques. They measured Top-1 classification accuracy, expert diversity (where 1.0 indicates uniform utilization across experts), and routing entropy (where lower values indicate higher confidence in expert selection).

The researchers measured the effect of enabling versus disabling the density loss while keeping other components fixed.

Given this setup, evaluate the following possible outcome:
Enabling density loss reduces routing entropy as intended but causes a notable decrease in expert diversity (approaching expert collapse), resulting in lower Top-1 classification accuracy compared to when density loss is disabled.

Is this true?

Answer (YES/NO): NO